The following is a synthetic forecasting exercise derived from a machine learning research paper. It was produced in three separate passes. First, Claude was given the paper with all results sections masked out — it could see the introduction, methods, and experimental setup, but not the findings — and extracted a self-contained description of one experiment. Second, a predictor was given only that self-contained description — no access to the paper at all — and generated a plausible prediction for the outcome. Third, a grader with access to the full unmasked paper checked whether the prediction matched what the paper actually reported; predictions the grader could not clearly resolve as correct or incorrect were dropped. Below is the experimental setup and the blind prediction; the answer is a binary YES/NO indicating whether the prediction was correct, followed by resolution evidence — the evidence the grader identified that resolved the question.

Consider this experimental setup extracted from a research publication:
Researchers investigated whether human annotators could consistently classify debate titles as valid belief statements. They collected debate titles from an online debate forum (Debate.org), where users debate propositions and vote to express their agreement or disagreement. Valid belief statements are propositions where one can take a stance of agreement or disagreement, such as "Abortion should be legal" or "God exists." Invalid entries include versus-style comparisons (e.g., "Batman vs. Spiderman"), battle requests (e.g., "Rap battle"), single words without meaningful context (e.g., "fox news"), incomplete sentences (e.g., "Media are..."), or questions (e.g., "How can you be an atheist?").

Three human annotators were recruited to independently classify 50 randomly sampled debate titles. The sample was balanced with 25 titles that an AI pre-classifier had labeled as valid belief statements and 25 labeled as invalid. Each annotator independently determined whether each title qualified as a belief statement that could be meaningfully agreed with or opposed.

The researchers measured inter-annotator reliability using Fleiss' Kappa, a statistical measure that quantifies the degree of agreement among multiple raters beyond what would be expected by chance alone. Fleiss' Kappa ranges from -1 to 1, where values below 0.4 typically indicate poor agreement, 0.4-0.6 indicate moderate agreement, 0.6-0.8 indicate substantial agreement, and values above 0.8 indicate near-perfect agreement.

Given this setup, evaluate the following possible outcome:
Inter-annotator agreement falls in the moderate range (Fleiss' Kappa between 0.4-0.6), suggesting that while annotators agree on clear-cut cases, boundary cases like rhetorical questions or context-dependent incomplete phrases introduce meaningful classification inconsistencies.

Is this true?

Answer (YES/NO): NO